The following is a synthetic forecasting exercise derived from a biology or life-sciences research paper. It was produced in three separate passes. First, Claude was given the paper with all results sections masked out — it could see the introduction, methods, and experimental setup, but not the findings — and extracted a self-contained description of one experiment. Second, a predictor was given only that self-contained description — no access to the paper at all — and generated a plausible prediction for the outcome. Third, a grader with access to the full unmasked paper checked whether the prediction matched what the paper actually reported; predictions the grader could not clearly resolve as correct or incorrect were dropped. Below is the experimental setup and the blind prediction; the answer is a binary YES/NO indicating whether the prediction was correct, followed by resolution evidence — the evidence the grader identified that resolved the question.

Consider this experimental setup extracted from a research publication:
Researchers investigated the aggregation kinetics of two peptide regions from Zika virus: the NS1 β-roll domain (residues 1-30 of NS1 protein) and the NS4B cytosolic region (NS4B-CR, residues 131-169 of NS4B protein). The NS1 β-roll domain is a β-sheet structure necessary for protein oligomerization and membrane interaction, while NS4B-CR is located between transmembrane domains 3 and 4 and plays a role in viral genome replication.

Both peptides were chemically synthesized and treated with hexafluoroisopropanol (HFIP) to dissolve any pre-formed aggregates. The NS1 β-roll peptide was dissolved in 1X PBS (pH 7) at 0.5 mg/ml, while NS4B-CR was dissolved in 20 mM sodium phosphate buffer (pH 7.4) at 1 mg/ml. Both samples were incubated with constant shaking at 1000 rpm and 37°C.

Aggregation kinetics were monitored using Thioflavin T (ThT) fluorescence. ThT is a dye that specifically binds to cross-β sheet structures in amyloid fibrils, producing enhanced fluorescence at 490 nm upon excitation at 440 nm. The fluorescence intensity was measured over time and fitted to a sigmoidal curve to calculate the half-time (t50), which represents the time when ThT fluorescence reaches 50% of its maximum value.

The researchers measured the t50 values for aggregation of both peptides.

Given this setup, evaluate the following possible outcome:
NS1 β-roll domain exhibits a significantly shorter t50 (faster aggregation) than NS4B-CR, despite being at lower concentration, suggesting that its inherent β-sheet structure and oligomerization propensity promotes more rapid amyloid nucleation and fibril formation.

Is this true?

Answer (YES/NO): YES